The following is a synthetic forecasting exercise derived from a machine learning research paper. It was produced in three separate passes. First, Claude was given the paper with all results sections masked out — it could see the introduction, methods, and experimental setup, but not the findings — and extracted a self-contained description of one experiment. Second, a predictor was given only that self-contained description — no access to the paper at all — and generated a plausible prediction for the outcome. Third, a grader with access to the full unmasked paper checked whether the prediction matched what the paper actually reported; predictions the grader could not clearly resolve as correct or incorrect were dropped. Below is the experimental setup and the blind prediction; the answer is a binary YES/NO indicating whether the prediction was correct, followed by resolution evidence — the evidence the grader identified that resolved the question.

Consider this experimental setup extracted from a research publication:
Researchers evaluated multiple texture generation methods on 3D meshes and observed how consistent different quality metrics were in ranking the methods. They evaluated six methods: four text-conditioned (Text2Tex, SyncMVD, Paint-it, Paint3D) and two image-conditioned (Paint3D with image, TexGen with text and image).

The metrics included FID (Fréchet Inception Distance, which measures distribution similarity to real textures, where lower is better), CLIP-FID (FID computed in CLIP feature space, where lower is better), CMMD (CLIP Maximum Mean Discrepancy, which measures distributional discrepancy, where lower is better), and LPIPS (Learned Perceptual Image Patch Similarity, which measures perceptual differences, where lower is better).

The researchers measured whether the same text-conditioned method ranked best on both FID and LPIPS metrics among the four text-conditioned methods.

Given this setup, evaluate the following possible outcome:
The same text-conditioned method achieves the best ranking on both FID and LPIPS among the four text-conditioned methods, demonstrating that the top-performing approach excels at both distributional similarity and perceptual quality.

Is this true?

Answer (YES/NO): NO